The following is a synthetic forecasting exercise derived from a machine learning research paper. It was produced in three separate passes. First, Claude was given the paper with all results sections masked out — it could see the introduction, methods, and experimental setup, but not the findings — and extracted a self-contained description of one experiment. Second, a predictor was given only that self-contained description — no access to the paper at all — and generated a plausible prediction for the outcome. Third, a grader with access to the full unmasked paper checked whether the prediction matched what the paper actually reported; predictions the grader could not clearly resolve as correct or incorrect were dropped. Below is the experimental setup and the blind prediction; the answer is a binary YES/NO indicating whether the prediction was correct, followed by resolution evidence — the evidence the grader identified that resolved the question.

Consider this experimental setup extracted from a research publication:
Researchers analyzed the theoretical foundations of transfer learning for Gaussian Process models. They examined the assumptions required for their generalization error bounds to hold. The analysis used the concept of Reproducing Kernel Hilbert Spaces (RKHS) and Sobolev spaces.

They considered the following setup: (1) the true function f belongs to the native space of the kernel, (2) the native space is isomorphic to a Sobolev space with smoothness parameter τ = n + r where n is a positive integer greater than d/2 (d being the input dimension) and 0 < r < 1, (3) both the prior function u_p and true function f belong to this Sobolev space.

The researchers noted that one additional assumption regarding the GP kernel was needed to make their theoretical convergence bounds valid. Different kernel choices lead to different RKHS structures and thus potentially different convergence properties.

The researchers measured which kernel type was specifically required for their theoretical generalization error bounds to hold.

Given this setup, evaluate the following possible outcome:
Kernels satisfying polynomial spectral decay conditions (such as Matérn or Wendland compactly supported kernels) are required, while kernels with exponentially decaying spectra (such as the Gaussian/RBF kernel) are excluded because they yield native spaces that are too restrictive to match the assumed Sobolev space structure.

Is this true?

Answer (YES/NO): NO